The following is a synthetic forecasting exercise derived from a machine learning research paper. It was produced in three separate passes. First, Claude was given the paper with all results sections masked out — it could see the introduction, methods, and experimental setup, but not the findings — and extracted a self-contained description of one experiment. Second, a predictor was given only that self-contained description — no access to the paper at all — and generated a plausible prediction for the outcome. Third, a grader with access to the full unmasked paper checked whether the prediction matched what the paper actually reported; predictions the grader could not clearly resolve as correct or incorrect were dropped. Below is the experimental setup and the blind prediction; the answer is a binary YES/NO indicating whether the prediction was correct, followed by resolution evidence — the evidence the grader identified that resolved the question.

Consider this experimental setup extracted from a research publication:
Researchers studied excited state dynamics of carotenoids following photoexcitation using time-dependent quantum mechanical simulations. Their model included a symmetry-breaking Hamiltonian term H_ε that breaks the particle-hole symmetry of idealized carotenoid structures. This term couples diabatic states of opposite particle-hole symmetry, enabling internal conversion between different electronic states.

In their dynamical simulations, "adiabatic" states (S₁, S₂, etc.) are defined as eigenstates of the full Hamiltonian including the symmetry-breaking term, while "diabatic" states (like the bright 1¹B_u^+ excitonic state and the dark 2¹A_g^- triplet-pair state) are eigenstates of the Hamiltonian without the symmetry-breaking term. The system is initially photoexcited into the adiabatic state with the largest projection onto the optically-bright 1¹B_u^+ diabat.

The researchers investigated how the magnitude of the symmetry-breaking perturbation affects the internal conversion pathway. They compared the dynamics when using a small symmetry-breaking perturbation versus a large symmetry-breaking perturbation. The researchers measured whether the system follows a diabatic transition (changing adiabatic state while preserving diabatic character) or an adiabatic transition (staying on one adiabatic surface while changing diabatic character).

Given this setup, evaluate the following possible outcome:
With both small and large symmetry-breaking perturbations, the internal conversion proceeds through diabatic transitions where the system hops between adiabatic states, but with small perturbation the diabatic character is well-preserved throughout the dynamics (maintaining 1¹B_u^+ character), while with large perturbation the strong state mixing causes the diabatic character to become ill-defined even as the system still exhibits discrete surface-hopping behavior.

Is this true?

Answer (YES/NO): NO